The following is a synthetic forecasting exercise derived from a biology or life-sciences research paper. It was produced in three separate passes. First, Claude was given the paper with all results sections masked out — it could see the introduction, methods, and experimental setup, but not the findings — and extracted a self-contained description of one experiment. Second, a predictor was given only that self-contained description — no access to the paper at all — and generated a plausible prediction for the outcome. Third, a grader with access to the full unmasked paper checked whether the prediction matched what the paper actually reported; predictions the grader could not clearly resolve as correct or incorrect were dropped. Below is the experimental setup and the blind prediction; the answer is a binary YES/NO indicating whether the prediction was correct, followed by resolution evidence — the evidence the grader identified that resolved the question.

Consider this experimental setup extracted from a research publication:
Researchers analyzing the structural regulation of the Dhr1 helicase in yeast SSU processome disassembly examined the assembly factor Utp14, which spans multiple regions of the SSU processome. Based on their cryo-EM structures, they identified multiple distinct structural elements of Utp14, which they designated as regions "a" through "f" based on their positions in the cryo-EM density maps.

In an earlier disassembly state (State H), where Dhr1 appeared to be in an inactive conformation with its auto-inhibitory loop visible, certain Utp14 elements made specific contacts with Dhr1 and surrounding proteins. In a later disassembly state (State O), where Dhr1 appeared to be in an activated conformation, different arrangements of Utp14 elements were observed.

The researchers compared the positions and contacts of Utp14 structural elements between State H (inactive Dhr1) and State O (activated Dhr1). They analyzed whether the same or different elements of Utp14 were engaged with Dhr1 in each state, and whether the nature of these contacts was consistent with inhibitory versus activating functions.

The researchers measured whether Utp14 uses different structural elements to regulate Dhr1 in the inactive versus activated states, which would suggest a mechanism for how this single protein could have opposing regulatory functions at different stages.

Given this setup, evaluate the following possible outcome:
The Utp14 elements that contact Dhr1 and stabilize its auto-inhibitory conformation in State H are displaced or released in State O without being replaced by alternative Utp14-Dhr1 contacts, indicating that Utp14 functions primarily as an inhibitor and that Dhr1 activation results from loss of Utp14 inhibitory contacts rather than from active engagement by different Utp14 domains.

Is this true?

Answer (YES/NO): NO